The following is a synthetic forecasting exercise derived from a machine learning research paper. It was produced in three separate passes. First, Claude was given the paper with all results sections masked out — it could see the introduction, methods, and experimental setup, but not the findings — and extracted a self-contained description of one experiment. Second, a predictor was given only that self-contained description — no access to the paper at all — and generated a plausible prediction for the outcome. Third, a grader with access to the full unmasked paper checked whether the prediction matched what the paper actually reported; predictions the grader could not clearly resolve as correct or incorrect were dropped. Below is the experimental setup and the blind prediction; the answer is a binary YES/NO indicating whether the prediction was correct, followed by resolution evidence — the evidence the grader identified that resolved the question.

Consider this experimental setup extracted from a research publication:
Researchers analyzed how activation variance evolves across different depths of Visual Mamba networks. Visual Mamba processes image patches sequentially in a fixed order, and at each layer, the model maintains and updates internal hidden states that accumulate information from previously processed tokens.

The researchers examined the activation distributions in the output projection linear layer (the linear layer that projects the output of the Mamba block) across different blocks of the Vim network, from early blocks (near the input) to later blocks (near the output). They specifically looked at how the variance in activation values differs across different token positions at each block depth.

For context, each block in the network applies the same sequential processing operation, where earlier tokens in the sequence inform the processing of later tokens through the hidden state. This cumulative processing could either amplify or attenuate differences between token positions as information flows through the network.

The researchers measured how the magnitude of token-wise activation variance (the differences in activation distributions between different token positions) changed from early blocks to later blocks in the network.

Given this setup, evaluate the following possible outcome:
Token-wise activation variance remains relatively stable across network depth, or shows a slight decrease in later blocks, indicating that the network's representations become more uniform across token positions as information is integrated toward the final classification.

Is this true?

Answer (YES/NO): NO